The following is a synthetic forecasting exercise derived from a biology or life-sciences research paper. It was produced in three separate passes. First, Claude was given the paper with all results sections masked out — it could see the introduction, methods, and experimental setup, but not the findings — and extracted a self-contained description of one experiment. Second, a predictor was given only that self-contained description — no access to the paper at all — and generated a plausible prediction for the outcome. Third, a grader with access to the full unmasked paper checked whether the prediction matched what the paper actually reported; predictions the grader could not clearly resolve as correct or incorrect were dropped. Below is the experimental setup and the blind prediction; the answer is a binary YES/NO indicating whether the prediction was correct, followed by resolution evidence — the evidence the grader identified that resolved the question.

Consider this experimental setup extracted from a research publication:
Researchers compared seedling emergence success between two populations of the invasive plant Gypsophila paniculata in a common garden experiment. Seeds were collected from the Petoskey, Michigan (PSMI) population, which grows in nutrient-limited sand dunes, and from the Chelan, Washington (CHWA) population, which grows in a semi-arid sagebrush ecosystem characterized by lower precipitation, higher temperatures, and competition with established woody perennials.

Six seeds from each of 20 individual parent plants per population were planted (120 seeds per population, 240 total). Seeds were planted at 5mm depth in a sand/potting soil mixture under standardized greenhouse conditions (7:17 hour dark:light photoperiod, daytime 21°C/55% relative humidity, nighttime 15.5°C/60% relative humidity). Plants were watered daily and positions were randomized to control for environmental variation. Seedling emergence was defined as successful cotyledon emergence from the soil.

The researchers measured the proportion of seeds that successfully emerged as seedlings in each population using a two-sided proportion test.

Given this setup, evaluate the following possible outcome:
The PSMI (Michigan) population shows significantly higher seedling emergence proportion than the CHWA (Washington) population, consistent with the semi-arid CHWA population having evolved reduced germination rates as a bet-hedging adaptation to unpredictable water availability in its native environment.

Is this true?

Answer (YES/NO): NO